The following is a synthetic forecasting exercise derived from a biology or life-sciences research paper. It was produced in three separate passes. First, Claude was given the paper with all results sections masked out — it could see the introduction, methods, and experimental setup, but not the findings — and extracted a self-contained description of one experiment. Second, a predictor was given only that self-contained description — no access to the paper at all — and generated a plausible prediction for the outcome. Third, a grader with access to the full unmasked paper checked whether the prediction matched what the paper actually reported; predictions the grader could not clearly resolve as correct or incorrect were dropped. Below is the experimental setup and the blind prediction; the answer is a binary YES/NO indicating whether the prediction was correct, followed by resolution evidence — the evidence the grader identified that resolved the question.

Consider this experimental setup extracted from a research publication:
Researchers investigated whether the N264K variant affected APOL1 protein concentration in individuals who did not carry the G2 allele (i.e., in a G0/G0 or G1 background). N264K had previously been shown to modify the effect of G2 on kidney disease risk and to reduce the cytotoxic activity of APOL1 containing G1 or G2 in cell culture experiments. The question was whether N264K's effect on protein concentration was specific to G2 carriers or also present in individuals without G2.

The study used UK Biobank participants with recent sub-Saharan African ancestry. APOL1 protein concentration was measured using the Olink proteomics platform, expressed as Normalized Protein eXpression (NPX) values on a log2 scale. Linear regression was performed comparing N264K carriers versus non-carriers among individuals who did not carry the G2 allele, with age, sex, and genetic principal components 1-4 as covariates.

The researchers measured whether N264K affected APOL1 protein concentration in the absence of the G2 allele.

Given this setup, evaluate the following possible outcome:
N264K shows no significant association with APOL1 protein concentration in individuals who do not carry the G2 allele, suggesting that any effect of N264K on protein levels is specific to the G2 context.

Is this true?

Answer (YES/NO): YES